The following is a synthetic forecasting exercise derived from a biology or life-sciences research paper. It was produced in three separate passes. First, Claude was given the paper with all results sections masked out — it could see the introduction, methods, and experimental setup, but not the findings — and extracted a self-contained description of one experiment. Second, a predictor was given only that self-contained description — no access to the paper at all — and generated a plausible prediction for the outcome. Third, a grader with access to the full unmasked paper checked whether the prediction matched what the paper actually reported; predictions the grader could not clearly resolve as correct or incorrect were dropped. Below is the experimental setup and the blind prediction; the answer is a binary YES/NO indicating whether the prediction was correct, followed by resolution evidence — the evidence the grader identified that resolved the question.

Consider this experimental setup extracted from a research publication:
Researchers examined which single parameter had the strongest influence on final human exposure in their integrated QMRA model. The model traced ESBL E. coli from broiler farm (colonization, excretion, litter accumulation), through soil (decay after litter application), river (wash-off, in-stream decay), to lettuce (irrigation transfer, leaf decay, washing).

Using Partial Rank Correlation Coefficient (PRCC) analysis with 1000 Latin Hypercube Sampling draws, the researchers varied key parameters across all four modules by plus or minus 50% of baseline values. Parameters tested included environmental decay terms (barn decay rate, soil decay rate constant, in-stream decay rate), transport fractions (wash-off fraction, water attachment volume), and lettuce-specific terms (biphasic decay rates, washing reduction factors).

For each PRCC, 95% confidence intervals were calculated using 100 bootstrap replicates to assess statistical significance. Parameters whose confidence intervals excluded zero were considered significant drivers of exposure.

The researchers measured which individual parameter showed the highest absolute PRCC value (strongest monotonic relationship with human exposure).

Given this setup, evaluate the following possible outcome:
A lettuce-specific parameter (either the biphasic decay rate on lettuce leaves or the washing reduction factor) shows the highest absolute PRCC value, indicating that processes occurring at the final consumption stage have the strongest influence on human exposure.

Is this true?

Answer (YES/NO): NO